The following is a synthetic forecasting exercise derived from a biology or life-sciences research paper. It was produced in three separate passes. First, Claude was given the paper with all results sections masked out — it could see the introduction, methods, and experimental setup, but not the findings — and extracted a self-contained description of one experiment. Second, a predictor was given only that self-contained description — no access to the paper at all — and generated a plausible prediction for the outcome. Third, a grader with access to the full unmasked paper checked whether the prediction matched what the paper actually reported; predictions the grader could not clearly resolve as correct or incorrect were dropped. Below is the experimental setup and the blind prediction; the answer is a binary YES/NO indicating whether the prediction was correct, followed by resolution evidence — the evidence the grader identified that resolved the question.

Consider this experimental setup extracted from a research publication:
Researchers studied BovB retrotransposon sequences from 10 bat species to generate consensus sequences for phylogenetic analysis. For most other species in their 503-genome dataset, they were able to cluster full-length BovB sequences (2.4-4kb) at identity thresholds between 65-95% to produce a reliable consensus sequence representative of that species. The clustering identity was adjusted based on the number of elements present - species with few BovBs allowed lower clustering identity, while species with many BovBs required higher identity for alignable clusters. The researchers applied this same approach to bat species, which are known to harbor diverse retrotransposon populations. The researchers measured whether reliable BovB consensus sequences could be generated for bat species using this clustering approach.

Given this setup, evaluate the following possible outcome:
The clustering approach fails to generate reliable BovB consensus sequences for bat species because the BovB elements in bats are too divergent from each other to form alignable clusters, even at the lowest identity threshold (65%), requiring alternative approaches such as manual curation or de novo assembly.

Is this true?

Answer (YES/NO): YES